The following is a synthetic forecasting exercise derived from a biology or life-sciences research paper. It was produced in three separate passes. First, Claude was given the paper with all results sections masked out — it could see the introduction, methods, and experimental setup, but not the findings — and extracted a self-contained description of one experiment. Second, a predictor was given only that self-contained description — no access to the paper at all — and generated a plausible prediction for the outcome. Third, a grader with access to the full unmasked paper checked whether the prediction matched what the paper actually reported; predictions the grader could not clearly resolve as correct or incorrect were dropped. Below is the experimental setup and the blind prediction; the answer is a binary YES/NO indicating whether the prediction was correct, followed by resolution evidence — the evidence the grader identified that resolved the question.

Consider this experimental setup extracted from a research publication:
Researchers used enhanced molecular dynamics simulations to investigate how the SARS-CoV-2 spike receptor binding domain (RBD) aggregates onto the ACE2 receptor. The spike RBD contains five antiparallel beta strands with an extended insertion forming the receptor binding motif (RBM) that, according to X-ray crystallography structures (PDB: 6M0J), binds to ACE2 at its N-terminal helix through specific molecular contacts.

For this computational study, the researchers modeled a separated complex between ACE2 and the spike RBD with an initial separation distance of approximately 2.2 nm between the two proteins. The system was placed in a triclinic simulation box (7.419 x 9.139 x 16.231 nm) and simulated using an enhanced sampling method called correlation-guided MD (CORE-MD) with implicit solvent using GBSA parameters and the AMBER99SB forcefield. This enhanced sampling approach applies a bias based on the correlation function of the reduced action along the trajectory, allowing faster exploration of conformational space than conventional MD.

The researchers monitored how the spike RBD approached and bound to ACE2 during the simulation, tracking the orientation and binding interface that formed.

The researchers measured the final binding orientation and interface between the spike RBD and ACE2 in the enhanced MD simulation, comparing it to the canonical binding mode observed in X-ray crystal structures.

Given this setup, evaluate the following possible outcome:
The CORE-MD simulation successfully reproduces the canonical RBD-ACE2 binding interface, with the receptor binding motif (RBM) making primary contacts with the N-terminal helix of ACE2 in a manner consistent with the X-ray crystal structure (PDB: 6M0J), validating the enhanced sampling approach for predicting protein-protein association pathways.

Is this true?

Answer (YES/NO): NO